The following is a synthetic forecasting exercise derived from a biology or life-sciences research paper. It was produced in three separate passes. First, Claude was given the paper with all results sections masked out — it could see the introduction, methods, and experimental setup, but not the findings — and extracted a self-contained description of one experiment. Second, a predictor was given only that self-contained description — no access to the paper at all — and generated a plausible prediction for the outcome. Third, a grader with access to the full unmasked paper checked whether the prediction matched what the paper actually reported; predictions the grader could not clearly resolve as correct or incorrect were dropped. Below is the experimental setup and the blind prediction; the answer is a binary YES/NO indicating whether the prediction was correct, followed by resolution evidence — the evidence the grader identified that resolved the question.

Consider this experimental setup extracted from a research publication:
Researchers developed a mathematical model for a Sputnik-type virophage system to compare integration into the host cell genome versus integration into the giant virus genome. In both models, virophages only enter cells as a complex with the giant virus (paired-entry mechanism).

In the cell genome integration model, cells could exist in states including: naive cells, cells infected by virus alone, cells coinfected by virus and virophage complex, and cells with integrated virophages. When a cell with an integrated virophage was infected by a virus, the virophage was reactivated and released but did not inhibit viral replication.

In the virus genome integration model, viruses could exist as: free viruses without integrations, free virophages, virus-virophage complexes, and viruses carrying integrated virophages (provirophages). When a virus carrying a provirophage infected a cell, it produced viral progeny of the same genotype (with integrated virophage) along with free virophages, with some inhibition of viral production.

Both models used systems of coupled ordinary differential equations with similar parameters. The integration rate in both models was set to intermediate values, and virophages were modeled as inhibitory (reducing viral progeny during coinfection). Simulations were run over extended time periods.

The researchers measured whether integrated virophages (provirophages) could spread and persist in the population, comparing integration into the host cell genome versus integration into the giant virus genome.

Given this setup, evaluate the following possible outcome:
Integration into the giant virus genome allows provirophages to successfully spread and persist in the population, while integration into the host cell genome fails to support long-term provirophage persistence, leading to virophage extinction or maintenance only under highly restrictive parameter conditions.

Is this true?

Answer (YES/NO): NO